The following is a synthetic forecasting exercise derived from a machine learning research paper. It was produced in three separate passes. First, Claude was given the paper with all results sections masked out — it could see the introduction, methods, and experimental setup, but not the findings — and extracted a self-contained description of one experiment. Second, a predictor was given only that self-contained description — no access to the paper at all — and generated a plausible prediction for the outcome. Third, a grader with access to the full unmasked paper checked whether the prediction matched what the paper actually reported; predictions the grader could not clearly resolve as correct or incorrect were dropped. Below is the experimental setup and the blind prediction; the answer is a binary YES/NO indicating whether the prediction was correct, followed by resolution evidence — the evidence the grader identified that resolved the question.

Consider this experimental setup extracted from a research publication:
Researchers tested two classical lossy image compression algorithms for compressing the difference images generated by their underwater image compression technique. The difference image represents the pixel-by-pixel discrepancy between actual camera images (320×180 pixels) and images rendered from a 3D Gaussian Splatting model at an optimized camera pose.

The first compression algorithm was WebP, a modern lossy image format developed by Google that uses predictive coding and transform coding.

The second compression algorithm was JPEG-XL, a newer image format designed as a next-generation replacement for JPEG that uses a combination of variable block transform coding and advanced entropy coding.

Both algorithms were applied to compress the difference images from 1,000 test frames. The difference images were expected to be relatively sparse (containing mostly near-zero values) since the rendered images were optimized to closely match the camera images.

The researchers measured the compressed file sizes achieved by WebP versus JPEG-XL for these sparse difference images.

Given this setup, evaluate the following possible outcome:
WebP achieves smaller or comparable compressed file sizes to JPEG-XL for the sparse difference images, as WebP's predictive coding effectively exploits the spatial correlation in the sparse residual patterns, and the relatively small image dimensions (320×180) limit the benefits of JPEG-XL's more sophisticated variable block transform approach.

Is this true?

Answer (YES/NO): YES